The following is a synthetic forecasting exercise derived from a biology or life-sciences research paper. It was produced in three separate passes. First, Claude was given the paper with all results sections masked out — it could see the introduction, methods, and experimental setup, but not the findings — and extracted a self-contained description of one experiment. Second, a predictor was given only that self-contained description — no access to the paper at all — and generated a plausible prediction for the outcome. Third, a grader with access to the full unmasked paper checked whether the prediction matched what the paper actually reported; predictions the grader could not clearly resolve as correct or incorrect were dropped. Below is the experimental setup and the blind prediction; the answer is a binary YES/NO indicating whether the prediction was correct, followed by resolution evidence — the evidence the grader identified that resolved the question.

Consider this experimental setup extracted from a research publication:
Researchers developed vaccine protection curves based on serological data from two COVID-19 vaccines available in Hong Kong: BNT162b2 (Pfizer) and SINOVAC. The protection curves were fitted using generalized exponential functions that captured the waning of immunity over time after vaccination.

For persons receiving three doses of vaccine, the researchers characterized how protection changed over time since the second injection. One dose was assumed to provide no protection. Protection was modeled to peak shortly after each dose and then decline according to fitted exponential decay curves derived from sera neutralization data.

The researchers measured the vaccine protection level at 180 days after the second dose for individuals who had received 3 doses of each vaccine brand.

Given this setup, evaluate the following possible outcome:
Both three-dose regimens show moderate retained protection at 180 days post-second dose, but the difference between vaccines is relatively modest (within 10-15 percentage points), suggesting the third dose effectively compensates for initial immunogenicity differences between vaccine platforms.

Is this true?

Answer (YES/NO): NO